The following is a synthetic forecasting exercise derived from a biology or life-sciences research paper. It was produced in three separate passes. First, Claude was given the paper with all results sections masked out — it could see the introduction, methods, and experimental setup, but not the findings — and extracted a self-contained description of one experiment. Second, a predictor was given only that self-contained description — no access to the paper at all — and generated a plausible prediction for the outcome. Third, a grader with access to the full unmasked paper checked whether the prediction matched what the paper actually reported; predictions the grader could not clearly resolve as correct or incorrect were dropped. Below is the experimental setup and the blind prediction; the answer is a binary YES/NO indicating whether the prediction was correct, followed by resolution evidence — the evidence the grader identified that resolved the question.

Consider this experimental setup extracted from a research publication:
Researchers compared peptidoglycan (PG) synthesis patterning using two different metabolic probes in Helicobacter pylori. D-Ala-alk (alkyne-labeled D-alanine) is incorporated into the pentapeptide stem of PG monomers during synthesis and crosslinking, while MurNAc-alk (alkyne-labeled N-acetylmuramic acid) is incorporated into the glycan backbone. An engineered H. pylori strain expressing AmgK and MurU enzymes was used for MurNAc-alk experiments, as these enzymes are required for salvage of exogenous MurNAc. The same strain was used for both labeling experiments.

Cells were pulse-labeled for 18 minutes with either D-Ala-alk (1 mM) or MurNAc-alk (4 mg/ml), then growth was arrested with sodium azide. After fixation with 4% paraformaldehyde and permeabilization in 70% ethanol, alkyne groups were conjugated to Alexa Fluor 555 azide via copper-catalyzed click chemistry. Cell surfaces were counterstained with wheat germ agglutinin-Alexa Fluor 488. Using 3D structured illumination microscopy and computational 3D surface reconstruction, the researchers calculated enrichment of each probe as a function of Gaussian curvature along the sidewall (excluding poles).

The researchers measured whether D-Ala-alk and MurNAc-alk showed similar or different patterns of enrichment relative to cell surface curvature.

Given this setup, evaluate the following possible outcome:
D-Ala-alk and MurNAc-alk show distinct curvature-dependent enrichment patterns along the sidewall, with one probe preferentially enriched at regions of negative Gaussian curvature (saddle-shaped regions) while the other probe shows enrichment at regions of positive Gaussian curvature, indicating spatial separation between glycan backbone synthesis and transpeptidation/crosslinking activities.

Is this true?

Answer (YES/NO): NO